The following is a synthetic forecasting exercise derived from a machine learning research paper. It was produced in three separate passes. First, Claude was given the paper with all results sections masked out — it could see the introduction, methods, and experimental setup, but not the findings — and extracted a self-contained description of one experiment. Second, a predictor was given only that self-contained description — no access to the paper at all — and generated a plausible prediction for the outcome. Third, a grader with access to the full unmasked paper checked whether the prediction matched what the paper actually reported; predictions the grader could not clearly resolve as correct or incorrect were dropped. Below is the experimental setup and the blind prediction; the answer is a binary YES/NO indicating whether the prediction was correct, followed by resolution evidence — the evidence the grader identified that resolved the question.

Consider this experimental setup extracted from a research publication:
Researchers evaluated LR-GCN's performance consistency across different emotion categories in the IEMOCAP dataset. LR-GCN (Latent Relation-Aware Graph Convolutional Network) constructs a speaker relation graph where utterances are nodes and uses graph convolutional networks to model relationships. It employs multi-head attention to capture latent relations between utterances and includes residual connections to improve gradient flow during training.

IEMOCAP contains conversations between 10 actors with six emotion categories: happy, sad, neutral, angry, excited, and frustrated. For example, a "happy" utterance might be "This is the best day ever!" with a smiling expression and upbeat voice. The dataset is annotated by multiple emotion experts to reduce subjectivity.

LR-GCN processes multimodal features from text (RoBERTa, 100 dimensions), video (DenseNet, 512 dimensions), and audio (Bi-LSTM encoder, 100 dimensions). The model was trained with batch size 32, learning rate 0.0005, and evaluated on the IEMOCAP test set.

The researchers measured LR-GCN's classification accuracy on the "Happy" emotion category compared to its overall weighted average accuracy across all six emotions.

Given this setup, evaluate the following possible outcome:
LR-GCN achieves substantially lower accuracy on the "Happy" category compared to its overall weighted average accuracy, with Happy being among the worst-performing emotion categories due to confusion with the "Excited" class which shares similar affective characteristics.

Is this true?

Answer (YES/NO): NO